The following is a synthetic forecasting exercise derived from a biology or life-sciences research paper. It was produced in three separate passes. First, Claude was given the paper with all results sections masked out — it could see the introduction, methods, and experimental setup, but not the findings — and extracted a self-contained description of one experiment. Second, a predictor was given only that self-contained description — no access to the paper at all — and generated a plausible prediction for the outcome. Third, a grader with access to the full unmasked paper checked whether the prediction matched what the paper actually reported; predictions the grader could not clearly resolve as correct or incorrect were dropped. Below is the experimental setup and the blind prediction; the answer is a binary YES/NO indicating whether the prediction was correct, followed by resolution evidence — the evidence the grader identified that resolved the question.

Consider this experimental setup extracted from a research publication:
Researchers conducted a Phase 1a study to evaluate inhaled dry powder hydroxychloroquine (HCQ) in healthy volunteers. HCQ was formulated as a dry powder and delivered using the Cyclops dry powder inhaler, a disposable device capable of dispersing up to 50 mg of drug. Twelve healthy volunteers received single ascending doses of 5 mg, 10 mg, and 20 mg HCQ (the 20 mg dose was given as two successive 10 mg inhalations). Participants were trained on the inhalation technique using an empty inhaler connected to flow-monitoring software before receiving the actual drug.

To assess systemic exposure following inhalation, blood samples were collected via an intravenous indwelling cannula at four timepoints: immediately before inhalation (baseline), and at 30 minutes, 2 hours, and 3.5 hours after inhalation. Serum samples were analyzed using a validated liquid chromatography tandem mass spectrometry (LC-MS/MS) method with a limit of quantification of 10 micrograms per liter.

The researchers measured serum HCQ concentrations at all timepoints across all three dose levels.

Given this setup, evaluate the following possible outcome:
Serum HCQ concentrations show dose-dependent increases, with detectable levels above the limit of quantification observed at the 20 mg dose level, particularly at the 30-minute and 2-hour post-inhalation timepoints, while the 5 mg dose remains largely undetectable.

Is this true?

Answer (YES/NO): NO